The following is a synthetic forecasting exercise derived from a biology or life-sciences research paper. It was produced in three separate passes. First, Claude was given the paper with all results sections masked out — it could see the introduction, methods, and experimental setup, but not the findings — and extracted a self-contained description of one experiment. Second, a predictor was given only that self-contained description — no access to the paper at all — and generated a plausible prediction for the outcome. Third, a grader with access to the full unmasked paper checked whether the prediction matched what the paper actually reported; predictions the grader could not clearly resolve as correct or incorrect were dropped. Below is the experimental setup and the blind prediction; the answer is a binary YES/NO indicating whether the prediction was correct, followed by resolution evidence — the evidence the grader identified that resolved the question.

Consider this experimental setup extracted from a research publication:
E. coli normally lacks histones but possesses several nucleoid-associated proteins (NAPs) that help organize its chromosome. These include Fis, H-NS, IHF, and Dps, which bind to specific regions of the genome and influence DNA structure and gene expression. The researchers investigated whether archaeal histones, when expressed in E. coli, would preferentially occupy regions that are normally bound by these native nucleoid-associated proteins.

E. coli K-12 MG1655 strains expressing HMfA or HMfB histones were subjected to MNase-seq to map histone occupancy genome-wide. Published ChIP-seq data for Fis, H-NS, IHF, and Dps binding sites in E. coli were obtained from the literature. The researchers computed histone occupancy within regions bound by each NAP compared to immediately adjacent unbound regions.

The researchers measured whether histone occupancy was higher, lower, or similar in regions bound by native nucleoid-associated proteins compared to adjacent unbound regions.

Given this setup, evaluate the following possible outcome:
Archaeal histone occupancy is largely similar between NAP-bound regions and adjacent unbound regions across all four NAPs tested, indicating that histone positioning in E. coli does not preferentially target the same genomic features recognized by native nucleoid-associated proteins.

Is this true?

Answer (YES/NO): NO